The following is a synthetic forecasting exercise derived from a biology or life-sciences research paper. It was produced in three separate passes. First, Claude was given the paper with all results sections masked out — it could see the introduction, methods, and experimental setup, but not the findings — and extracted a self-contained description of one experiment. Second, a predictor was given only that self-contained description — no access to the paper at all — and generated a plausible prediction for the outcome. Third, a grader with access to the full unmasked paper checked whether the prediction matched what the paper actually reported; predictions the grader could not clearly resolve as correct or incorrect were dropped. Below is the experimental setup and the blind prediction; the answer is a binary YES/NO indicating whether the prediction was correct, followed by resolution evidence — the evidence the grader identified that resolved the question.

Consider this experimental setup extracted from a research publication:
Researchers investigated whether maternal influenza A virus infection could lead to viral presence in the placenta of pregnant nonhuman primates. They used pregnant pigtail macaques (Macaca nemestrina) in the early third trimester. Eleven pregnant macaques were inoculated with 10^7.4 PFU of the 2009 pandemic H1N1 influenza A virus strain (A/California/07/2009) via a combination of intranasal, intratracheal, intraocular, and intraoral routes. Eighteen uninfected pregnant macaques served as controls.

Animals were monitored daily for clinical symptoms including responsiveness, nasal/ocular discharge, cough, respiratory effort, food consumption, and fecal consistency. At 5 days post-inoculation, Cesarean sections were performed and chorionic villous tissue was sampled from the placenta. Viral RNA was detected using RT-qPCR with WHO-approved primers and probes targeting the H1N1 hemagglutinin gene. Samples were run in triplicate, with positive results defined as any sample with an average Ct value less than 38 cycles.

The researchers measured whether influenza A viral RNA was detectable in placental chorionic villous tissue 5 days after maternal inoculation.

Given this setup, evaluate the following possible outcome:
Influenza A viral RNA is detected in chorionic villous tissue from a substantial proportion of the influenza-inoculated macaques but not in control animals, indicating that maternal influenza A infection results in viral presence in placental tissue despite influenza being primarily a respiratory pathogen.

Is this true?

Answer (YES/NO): NO